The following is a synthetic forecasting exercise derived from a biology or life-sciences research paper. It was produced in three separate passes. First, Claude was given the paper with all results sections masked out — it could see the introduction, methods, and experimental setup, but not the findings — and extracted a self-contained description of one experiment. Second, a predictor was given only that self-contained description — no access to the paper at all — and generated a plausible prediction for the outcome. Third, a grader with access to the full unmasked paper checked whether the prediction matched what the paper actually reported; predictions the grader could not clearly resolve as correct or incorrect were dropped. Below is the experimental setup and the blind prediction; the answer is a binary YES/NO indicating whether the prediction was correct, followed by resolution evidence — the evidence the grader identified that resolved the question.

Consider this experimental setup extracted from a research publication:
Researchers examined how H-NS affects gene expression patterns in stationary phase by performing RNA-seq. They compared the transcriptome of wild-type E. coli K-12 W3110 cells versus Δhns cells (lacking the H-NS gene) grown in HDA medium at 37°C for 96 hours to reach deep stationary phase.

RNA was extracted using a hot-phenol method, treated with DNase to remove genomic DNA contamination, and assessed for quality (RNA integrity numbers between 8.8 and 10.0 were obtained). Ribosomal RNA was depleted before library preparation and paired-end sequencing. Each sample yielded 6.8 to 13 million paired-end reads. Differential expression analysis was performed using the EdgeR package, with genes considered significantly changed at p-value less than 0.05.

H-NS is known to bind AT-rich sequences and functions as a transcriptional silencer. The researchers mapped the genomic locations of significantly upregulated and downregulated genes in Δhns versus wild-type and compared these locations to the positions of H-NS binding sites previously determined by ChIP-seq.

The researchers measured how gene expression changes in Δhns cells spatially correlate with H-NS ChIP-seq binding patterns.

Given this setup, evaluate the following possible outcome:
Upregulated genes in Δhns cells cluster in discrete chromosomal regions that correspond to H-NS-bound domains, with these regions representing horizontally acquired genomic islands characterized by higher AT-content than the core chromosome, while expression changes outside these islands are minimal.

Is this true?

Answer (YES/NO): NO